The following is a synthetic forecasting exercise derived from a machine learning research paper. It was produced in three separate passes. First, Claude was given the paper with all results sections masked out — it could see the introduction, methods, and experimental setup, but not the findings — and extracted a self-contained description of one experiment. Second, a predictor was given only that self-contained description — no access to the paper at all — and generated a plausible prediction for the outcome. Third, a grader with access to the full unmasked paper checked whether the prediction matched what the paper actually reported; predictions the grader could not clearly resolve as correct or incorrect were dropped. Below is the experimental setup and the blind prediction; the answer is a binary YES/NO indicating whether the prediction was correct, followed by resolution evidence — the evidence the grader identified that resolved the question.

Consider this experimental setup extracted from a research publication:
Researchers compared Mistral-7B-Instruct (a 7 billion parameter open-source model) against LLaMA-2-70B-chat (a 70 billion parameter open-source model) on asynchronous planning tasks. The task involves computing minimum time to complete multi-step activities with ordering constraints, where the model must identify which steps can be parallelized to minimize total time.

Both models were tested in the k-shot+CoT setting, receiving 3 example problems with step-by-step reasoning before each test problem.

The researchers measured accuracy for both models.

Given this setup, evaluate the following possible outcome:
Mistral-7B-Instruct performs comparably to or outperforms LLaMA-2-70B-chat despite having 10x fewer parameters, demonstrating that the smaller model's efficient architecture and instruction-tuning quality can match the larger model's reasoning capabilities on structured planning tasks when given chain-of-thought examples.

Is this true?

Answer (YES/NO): YES